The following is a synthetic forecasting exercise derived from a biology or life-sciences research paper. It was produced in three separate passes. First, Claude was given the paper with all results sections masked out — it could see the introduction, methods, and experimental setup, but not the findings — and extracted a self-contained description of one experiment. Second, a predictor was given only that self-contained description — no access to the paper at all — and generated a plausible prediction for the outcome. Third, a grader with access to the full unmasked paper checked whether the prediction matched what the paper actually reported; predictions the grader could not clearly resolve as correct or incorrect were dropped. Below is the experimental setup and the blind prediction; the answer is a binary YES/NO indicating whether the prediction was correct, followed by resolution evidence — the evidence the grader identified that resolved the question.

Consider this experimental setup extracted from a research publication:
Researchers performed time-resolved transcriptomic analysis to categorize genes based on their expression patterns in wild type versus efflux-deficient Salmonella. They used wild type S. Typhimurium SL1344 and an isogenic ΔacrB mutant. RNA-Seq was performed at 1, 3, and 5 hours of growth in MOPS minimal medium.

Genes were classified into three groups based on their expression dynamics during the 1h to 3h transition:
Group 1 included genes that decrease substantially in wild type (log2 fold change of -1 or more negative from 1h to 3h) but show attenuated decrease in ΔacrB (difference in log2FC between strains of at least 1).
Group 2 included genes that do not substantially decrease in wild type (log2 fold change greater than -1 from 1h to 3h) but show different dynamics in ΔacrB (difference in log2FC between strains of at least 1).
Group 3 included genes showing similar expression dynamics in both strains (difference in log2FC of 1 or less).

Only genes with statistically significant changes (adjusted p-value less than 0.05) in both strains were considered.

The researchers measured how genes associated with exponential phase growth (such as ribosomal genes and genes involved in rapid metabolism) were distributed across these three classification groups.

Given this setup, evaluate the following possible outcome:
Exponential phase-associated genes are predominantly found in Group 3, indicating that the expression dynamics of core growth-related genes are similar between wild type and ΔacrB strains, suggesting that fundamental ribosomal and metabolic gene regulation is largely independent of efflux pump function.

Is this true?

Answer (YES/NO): NO